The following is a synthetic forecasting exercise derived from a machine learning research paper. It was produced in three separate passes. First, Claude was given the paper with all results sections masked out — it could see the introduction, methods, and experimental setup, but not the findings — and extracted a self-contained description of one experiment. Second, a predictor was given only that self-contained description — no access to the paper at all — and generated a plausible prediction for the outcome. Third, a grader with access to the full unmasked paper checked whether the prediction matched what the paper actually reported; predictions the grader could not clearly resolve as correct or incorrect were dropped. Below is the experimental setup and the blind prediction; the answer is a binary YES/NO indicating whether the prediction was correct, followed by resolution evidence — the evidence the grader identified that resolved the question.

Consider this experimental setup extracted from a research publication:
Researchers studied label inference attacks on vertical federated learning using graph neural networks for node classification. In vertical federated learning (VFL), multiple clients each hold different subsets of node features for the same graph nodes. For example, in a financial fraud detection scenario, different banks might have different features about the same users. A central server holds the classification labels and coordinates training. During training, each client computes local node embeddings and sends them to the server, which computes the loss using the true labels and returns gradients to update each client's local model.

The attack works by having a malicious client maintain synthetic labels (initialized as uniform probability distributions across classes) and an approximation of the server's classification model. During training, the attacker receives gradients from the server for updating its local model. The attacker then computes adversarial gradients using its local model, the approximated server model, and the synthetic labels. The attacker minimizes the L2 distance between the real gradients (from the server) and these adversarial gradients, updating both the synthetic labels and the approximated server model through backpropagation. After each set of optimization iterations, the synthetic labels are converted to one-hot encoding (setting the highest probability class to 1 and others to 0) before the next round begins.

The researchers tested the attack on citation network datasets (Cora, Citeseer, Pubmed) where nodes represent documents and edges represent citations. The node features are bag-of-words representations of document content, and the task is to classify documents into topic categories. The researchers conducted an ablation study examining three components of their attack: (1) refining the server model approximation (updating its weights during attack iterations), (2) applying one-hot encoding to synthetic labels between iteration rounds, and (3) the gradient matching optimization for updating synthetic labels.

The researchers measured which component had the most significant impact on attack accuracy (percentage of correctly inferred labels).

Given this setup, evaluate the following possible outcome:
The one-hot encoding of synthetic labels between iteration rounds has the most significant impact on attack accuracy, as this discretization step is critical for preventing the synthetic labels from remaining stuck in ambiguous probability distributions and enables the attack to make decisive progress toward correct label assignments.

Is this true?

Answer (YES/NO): NO